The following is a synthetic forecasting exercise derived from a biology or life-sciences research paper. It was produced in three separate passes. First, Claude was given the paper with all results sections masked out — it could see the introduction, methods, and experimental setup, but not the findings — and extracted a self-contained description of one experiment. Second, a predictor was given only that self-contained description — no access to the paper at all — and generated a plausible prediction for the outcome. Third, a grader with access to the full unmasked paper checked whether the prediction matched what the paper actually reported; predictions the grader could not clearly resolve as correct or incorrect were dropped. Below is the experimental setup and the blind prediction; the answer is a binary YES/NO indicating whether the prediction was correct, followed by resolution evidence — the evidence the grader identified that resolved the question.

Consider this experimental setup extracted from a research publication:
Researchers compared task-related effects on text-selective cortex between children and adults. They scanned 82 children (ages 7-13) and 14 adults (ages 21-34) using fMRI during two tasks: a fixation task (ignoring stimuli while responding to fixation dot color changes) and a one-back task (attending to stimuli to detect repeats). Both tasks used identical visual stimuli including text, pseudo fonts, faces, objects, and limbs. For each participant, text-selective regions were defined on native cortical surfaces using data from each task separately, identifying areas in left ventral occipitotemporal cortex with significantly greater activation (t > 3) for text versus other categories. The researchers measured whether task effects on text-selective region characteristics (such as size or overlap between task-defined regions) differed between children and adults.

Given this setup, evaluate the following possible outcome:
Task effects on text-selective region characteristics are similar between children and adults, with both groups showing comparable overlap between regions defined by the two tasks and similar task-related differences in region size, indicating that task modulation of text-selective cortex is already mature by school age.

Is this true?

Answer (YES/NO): NO